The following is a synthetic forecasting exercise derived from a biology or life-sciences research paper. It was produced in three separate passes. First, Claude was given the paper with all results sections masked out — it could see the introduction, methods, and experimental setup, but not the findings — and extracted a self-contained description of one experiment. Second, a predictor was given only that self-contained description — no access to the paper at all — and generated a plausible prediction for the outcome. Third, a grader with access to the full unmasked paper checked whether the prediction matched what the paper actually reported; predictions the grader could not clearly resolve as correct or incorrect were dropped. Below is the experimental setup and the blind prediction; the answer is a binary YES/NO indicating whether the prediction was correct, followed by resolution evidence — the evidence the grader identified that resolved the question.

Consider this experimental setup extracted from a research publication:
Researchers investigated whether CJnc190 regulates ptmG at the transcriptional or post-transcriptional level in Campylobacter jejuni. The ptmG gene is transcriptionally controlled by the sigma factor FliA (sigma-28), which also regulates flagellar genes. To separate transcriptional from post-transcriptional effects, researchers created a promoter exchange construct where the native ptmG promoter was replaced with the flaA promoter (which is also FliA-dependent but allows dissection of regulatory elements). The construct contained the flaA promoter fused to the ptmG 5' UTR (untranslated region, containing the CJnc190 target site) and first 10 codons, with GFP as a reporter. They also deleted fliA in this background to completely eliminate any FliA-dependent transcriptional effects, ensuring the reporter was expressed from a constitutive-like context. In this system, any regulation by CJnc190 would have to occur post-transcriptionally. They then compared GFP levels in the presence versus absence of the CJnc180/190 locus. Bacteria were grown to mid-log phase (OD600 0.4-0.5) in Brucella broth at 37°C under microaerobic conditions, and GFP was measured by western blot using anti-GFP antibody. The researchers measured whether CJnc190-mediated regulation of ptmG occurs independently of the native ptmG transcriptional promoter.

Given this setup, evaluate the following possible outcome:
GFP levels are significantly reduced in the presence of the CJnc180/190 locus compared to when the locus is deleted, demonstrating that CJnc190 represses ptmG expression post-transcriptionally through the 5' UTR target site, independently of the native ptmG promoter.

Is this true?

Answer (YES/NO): YES